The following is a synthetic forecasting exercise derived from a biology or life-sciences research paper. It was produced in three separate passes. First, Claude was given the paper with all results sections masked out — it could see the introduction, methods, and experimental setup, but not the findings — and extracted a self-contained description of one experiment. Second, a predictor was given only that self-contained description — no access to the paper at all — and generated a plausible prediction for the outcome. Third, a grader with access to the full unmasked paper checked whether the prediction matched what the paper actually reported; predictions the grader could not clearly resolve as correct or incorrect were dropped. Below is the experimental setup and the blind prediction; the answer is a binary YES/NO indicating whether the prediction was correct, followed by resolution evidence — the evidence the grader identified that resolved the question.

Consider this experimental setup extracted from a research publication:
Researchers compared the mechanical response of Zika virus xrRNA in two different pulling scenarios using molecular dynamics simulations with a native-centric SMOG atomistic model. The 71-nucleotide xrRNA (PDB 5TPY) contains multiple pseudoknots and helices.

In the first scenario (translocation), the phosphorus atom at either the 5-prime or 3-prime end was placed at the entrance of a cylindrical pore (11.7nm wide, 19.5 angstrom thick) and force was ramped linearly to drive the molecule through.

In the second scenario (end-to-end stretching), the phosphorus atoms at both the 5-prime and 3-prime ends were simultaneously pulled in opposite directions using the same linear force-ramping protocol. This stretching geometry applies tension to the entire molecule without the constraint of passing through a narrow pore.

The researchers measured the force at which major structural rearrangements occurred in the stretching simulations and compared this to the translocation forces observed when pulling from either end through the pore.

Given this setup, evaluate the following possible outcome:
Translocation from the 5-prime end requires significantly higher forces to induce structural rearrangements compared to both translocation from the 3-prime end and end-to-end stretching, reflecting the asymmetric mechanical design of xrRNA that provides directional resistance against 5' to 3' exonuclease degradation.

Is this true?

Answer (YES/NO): YES